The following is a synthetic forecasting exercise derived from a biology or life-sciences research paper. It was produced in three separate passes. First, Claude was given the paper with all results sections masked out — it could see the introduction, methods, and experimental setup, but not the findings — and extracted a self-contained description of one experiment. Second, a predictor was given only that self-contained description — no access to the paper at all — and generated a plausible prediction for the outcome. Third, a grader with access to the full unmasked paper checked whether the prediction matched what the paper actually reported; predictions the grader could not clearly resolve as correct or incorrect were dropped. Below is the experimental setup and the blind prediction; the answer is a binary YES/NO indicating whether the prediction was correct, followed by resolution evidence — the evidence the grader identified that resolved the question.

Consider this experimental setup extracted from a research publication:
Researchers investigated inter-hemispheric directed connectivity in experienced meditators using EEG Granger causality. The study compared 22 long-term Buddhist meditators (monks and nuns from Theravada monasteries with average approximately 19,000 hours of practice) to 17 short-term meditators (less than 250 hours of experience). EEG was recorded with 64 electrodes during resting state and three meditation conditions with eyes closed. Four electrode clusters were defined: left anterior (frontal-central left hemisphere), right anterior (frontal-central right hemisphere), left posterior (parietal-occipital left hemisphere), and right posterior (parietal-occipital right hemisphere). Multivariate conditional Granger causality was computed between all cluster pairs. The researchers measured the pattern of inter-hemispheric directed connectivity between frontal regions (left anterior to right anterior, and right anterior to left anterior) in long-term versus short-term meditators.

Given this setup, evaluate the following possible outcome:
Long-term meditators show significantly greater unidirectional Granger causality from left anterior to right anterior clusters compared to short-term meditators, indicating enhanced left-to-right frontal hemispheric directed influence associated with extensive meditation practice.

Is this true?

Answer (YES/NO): NO